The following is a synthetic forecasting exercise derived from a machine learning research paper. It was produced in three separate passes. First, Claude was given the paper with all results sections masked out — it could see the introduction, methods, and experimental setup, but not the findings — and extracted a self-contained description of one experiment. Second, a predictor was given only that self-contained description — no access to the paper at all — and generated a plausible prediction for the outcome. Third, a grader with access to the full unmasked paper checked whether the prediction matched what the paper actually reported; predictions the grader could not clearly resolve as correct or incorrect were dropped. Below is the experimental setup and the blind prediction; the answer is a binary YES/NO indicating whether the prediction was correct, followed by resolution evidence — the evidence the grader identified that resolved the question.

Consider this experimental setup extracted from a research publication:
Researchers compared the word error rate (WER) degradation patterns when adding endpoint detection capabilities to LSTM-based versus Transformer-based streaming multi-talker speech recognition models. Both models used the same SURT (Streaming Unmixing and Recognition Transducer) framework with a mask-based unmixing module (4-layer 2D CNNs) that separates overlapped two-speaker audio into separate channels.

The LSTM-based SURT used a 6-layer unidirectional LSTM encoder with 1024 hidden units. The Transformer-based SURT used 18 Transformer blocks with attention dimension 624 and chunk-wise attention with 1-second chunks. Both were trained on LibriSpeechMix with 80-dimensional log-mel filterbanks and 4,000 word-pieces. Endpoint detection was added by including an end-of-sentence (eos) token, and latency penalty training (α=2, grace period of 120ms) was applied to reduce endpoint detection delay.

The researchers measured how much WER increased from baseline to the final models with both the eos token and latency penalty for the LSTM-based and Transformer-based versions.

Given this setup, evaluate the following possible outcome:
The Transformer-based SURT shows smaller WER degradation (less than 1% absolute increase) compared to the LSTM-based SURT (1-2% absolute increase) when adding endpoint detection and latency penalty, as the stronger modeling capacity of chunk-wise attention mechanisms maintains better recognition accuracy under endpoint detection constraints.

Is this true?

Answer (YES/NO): NO